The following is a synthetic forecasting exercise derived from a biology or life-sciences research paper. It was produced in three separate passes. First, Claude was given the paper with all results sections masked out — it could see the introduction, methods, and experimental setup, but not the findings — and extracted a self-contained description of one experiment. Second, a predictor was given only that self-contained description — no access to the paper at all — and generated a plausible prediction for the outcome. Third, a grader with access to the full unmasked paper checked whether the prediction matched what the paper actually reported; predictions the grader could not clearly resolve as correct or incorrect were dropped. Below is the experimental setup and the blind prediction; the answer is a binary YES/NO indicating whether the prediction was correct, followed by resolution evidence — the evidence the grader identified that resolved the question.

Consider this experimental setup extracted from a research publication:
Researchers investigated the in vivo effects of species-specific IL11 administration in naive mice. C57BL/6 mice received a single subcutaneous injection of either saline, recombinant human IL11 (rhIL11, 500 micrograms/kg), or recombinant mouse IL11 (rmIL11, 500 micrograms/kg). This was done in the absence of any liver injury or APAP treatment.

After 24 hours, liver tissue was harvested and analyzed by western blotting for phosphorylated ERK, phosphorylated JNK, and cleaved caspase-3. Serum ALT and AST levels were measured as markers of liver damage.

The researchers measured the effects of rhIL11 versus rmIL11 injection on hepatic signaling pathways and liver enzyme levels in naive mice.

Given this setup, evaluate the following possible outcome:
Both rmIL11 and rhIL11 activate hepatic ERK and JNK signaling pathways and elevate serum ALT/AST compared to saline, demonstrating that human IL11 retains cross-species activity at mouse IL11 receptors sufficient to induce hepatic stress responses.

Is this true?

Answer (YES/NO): NO